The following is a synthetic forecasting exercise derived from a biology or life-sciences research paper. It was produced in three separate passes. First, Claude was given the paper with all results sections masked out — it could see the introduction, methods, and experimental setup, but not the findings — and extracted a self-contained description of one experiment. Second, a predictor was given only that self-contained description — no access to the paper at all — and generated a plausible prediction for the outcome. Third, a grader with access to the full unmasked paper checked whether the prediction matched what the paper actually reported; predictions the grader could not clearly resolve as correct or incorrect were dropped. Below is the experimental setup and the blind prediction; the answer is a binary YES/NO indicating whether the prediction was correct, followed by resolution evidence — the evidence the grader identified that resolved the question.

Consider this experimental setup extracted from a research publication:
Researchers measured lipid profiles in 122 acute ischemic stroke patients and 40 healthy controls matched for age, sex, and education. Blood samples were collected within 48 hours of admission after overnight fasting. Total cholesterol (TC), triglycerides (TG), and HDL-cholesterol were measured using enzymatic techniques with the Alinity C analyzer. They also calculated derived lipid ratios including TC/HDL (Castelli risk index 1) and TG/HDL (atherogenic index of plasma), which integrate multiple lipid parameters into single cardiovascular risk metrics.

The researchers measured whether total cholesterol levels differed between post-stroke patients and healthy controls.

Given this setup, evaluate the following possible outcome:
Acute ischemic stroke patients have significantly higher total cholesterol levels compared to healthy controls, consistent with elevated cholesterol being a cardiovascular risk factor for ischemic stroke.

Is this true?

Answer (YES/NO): NO